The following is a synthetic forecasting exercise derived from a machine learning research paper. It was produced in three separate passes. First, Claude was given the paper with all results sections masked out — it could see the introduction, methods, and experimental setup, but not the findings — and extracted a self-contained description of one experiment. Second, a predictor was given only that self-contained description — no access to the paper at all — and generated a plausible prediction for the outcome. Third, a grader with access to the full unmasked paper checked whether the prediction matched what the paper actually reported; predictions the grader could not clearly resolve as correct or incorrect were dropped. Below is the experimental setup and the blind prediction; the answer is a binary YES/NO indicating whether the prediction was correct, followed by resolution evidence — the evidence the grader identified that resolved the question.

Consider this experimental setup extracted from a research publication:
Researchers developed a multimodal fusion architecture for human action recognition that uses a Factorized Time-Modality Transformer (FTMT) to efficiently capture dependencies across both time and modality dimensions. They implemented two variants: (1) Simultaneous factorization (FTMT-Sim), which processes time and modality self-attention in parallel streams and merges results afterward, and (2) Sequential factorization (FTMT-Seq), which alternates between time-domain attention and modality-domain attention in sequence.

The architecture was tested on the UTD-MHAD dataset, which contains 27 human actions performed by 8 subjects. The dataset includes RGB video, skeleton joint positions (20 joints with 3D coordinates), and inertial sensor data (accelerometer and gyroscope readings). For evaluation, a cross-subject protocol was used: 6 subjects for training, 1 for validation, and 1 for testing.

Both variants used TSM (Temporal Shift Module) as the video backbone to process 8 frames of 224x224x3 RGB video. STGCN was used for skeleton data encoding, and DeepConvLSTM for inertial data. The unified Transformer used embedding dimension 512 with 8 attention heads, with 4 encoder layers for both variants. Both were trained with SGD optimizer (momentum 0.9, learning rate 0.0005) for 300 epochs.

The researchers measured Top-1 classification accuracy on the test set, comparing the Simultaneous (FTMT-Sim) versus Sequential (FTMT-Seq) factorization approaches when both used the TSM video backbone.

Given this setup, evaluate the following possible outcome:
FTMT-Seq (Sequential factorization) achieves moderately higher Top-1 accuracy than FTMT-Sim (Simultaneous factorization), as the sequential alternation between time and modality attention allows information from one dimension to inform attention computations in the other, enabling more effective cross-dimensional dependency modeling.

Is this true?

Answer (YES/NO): NO